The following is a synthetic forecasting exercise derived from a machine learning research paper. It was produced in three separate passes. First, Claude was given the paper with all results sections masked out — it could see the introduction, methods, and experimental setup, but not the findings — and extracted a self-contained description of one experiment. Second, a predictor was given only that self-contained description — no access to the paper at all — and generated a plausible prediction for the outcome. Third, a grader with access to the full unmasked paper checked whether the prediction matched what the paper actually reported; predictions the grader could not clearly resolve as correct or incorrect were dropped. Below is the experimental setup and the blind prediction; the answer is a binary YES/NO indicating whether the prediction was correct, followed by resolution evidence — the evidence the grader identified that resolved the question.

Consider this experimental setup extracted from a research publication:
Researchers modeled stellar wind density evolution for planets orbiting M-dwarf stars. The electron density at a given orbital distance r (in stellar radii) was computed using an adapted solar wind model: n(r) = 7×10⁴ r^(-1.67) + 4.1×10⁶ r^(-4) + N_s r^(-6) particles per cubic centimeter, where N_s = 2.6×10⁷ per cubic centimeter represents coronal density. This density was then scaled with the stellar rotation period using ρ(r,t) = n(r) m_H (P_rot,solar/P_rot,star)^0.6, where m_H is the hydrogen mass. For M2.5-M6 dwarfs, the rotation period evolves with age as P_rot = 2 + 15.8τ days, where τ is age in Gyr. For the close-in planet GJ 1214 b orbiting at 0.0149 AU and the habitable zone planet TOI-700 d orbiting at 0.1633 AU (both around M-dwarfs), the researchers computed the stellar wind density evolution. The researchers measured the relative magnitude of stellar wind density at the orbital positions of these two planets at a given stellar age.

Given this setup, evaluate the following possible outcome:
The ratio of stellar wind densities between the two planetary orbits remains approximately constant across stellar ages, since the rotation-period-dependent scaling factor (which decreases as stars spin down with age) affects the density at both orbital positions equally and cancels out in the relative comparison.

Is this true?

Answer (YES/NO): YES